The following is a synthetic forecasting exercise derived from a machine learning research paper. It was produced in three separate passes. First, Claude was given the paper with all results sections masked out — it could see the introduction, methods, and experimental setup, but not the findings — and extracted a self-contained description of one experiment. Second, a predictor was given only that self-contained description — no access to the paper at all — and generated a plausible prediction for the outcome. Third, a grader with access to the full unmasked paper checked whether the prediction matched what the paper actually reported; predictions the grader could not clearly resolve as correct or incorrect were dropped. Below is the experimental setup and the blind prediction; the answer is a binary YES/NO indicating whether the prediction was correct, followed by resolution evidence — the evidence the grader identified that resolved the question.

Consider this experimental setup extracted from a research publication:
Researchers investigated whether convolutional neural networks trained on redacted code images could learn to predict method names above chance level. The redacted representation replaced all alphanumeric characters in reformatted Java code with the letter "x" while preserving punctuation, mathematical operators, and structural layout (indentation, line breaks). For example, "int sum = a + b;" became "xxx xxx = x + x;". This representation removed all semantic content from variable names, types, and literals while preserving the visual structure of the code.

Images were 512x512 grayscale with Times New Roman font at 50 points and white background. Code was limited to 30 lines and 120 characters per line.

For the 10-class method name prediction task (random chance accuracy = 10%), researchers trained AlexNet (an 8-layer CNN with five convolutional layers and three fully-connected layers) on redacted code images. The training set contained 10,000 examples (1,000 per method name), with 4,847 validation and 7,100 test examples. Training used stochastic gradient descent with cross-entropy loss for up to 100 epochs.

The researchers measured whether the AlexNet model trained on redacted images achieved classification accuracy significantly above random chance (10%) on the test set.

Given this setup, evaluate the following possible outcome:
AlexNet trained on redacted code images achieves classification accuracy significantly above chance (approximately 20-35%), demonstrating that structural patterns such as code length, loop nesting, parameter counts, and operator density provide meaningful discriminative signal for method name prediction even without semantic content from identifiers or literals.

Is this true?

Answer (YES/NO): NO